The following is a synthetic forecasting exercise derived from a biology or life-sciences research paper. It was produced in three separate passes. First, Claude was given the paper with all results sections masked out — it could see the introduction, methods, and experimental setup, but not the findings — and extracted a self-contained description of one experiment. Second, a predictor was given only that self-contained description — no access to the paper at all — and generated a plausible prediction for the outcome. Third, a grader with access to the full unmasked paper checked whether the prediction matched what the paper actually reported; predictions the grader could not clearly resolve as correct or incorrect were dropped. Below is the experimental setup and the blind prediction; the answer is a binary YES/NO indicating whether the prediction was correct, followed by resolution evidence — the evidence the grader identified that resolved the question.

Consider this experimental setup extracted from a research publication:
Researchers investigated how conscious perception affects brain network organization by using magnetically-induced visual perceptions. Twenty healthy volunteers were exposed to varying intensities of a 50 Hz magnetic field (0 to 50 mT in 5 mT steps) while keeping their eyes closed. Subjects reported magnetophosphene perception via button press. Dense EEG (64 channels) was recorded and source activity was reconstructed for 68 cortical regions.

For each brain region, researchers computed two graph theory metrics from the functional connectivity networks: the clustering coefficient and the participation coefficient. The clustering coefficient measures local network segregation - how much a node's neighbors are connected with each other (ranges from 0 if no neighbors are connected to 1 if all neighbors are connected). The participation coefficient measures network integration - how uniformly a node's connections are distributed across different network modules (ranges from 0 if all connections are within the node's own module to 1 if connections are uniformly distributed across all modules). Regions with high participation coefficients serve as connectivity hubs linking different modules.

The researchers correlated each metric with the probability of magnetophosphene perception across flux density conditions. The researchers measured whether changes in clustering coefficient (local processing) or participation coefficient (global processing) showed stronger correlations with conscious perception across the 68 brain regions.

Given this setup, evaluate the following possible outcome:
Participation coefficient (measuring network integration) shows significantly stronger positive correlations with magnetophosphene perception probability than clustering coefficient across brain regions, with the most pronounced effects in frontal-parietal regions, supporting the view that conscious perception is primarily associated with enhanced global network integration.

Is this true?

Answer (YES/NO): NO